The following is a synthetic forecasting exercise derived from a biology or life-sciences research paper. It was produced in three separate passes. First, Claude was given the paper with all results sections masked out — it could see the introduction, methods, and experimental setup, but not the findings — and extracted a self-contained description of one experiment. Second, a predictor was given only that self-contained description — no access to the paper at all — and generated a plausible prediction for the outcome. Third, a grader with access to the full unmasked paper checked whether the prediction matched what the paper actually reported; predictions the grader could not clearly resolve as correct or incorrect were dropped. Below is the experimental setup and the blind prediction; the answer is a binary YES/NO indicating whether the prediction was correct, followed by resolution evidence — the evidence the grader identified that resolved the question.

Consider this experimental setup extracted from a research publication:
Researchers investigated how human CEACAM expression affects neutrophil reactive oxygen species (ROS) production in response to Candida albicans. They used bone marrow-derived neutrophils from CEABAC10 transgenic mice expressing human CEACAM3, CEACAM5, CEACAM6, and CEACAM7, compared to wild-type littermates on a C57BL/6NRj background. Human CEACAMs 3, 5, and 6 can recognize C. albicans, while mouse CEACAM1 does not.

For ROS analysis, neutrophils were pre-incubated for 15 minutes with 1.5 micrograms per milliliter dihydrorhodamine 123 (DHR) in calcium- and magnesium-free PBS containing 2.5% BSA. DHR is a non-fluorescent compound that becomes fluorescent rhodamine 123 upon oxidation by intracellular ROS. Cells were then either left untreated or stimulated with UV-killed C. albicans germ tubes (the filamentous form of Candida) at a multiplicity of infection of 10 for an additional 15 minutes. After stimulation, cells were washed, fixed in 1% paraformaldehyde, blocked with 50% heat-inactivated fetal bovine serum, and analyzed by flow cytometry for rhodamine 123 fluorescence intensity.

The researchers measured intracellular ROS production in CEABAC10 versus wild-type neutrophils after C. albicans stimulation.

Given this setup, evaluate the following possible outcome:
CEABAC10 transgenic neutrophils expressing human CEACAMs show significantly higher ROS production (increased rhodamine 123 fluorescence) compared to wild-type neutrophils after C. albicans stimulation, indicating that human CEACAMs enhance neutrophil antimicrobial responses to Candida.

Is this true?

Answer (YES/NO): NO